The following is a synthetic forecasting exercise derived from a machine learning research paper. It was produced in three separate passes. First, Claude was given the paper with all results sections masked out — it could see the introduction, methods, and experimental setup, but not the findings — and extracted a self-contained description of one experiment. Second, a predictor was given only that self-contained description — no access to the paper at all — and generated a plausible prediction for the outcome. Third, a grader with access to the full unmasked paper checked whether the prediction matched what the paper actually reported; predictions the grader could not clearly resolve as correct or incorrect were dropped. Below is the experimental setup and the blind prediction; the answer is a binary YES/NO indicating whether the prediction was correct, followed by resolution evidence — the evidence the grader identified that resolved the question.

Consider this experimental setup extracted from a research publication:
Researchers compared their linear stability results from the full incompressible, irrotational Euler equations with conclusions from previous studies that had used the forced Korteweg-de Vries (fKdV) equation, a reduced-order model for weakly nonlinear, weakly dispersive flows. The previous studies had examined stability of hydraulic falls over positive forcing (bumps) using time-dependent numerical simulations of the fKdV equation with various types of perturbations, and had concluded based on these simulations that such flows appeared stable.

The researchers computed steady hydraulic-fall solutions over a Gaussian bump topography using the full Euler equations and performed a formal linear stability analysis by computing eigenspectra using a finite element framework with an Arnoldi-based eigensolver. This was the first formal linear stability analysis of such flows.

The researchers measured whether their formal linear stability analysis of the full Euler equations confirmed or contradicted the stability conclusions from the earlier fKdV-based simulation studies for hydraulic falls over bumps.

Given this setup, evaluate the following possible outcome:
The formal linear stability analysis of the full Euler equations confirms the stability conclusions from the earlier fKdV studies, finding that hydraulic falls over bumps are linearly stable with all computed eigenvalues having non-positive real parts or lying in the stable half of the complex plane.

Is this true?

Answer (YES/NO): YES